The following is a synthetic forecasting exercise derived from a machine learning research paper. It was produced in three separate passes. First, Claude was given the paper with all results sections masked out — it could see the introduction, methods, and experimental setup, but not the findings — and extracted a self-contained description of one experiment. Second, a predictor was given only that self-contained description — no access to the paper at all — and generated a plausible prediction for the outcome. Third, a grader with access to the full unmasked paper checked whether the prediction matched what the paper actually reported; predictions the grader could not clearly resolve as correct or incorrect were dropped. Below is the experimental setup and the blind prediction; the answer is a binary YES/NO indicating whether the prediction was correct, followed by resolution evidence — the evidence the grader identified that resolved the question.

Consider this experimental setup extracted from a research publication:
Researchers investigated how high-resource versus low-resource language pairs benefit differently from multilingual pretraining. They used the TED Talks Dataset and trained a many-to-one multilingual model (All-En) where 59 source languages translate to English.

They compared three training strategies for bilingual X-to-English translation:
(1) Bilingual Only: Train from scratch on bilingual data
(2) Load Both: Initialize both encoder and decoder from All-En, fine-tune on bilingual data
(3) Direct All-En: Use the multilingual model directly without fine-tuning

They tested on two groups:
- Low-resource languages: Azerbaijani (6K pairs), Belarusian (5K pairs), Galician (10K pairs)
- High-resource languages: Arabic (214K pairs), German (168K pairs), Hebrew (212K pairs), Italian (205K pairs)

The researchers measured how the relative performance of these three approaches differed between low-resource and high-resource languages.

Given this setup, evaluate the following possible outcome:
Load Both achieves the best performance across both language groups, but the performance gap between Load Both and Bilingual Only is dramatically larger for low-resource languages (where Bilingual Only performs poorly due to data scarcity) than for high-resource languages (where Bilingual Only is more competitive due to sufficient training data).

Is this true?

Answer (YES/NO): YES